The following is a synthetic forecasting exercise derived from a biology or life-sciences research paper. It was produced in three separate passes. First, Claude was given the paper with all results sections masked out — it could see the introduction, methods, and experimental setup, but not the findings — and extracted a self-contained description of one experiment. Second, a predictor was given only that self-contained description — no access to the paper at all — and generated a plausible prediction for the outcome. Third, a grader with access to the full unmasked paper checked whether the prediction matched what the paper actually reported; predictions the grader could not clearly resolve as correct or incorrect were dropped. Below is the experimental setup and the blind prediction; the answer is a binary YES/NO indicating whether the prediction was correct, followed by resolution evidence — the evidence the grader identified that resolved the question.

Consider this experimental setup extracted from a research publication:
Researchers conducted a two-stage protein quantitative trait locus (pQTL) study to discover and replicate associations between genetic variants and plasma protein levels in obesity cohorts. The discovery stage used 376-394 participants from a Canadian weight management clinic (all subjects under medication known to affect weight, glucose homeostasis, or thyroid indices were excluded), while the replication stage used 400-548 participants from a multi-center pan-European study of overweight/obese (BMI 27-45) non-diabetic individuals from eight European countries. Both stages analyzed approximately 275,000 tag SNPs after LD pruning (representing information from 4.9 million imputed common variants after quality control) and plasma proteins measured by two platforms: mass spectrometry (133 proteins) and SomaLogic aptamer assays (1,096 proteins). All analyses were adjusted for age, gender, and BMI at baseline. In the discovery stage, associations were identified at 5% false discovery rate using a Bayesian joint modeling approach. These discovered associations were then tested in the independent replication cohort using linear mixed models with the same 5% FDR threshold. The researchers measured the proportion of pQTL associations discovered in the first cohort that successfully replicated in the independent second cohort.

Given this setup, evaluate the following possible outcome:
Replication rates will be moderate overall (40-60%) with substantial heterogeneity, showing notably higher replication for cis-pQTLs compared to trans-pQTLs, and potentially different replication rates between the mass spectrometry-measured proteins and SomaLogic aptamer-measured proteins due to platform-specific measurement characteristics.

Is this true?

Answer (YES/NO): NO